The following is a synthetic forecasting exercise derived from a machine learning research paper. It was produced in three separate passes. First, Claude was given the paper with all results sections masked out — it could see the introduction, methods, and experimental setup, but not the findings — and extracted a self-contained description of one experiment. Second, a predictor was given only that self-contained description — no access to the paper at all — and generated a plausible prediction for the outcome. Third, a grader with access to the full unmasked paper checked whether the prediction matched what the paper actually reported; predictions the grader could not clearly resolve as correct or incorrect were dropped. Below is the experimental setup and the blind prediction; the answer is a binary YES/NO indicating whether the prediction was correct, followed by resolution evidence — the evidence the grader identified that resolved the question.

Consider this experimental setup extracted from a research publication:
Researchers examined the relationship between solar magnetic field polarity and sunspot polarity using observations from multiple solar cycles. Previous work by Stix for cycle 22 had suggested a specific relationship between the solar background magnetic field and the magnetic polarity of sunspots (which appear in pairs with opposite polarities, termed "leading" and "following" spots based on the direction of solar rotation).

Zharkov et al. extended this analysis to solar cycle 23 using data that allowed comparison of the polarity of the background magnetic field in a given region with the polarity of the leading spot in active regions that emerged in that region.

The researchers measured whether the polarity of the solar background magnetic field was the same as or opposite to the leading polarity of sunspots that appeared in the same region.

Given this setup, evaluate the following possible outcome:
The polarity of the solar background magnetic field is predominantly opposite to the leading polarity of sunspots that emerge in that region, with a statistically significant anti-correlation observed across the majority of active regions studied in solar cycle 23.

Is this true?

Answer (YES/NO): YES